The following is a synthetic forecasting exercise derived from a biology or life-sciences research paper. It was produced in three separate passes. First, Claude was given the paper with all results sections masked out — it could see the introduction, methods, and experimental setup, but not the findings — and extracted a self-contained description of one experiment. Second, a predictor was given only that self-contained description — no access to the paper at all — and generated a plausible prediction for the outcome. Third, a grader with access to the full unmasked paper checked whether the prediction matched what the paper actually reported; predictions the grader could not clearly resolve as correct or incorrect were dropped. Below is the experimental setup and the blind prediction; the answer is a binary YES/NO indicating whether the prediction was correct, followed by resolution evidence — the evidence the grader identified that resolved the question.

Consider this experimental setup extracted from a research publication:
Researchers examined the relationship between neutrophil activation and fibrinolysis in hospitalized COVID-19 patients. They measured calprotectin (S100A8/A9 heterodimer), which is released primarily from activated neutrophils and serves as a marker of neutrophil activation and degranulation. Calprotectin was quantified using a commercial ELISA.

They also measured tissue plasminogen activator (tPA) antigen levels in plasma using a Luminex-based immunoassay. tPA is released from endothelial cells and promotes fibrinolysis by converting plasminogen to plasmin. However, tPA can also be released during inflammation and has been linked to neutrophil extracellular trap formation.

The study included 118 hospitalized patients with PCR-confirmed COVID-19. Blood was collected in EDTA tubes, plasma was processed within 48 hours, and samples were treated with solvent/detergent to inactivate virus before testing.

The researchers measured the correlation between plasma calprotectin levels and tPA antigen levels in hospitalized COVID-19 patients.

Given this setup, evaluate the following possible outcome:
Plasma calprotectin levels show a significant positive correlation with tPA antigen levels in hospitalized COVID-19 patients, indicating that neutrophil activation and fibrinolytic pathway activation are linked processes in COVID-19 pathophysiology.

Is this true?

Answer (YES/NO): YES